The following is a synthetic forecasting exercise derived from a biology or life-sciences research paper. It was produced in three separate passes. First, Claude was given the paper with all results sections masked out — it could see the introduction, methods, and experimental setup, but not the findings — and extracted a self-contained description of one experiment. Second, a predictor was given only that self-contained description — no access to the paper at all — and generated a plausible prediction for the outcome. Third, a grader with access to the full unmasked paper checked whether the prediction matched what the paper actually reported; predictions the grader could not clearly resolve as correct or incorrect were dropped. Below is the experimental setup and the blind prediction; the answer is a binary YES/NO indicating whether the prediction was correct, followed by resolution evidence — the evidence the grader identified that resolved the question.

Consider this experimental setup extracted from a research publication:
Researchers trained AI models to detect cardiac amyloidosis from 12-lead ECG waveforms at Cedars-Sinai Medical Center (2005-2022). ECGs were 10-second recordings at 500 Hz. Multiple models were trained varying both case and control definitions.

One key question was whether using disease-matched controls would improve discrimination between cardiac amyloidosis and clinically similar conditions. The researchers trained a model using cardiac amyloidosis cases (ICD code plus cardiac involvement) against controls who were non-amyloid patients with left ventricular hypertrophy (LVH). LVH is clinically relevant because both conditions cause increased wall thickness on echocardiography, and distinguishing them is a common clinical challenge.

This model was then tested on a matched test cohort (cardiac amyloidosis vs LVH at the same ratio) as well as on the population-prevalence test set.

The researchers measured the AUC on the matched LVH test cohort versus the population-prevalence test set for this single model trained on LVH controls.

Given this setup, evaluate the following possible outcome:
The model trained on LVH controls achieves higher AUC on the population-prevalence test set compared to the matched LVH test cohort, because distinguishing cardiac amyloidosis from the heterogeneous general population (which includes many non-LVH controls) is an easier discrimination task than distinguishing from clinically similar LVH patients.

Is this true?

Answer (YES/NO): NO